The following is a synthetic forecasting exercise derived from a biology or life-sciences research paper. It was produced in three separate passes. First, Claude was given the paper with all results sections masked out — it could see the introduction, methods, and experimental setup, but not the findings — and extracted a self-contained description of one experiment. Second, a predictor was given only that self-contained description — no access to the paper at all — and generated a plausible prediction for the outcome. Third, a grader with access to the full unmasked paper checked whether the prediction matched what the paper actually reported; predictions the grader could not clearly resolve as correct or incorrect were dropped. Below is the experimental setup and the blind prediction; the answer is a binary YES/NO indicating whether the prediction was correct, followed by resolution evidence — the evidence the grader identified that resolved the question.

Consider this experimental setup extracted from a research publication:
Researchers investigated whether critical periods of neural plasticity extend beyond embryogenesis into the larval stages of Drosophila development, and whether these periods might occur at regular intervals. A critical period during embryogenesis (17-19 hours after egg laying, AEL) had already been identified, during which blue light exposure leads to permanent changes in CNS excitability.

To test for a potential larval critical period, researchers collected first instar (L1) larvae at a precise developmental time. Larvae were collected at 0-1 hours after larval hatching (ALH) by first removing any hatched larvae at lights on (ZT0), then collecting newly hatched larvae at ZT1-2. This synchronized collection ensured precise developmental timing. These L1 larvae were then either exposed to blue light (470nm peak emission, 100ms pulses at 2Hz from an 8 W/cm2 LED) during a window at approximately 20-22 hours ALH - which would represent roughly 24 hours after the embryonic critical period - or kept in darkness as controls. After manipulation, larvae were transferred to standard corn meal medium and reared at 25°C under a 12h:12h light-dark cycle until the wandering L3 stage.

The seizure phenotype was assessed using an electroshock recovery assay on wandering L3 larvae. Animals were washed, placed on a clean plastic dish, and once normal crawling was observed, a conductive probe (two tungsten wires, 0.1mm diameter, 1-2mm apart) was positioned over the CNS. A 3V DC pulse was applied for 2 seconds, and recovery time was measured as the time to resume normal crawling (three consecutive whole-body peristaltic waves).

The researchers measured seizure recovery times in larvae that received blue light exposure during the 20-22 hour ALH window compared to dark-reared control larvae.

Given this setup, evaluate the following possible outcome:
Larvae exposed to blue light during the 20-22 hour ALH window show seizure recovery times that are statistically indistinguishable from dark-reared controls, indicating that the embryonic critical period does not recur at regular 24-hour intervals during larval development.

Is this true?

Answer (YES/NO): NO